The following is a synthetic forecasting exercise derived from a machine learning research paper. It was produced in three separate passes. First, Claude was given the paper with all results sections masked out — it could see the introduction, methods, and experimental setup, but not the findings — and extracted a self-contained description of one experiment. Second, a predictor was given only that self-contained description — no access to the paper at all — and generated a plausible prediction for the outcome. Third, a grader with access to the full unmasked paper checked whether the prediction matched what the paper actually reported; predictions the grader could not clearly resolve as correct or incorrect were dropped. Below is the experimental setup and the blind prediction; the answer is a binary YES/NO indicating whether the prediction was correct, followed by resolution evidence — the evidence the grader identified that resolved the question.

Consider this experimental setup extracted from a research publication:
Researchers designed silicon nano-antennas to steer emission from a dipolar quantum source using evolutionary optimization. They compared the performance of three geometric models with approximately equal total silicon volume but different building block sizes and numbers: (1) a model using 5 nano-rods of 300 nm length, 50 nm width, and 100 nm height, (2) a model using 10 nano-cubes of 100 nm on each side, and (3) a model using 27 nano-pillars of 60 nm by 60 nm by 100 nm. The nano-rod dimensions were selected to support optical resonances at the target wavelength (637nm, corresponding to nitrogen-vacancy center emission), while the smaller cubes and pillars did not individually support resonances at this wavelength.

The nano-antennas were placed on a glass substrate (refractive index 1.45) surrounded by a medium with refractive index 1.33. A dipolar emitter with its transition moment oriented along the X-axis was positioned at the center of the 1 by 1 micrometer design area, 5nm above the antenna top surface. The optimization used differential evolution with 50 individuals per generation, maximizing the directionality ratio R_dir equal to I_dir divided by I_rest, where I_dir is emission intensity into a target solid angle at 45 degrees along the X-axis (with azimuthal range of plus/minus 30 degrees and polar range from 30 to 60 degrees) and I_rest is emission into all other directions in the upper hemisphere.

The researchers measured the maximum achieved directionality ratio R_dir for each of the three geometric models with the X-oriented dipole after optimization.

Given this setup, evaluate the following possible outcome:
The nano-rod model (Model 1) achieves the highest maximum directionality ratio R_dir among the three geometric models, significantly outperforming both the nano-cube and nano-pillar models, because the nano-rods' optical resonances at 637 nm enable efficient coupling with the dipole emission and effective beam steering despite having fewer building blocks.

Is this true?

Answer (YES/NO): NO